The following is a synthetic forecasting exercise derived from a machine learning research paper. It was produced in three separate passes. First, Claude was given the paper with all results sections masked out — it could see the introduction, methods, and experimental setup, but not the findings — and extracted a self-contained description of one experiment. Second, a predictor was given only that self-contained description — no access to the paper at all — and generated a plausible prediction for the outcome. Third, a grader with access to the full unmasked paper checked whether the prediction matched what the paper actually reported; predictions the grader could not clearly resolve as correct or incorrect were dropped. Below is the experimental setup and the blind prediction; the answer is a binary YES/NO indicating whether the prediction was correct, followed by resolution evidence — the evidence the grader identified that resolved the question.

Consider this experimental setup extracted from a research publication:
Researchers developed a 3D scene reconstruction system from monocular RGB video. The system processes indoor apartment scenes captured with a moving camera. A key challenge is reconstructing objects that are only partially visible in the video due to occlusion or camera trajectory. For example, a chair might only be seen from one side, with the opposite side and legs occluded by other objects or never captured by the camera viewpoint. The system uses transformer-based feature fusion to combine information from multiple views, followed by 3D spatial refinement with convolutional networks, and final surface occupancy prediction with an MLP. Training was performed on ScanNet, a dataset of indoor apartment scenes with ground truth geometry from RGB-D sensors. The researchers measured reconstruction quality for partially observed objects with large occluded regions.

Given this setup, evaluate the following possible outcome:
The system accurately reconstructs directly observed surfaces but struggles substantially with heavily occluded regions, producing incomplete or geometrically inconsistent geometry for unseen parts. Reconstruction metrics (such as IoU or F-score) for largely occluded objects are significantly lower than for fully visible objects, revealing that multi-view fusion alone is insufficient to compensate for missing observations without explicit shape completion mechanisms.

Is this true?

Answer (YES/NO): YES